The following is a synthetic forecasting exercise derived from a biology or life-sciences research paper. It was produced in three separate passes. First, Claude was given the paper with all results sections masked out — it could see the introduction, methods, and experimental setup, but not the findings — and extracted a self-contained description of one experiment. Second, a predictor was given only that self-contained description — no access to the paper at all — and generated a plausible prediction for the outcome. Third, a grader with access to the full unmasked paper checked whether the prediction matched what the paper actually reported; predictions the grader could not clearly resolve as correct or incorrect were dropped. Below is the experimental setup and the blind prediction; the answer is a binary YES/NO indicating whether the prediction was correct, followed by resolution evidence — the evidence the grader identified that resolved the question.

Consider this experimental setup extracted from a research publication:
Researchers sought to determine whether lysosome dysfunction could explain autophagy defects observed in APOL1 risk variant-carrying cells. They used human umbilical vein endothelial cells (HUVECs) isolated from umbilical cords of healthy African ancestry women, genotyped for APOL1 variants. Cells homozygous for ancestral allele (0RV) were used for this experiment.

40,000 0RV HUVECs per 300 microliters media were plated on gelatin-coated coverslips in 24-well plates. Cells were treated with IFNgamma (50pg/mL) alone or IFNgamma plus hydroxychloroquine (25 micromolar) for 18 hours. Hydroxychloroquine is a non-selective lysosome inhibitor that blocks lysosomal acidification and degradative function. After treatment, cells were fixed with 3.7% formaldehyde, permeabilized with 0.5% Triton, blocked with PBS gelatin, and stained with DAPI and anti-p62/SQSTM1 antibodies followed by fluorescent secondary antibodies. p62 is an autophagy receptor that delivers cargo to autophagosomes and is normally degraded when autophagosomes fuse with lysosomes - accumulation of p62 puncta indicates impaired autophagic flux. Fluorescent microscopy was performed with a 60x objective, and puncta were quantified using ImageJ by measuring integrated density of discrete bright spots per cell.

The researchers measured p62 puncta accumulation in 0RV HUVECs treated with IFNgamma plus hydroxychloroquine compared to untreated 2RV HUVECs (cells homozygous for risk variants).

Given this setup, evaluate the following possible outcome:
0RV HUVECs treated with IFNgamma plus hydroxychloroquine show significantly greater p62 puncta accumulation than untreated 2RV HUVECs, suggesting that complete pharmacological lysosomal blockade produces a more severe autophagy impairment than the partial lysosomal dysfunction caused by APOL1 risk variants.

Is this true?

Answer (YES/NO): NO